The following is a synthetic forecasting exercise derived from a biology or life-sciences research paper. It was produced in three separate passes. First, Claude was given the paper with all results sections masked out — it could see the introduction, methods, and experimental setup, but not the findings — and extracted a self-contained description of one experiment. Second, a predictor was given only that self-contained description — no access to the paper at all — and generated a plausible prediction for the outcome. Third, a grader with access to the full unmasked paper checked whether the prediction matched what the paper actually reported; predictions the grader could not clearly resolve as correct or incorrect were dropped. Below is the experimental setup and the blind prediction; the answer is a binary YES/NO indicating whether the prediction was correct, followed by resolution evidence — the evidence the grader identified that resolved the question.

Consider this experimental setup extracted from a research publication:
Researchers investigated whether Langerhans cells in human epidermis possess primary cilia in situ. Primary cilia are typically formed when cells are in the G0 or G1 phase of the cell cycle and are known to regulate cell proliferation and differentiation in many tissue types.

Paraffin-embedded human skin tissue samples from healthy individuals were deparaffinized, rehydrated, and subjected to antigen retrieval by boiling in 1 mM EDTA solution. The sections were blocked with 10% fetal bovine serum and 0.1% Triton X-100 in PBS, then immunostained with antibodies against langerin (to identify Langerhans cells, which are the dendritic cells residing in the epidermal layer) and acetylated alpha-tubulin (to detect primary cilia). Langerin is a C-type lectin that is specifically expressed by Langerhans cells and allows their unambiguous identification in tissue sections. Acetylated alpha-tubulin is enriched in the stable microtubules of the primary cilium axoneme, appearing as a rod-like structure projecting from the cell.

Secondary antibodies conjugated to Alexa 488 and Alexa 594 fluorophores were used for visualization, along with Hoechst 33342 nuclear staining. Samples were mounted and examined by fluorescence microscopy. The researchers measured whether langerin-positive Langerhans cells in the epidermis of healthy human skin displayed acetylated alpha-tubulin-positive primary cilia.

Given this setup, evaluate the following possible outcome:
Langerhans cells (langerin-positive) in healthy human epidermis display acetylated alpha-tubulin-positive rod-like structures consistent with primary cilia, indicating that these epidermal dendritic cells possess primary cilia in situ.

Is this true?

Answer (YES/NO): YES